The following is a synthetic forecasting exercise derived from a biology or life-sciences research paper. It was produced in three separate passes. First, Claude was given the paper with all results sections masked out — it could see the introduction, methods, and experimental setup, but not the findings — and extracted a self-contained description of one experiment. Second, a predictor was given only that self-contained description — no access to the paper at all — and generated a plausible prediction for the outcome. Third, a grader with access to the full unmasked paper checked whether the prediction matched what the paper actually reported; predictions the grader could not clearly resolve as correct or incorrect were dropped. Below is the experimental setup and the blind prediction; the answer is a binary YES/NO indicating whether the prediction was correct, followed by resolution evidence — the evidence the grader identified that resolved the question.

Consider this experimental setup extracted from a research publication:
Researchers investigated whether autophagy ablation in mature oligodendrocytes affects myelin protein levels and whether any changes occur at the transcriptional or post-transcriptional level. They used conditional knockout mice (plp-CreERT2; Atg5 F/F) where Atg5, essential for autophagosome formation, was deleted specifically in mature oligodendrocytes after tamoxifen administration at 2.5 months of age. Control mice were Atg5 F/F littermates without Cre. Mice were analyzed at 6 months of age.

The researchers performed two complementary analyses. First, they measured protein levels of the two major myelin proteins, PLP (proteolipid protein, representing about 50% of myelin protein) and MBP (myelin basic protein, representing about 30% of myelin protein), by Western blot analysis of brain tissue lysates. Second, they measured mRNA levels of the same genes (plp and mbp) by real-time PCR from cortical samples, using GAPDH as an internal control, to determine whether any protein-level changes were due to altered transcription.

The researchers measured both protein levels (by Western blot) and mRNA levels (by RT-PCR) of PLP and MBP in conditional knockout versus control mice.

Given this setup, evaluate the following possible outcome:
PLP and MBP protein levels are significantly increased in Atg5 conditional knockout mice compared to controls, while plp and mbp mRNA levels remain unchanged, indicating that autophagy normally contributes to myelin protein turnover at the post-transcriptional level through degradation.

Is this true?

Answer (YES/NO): NO